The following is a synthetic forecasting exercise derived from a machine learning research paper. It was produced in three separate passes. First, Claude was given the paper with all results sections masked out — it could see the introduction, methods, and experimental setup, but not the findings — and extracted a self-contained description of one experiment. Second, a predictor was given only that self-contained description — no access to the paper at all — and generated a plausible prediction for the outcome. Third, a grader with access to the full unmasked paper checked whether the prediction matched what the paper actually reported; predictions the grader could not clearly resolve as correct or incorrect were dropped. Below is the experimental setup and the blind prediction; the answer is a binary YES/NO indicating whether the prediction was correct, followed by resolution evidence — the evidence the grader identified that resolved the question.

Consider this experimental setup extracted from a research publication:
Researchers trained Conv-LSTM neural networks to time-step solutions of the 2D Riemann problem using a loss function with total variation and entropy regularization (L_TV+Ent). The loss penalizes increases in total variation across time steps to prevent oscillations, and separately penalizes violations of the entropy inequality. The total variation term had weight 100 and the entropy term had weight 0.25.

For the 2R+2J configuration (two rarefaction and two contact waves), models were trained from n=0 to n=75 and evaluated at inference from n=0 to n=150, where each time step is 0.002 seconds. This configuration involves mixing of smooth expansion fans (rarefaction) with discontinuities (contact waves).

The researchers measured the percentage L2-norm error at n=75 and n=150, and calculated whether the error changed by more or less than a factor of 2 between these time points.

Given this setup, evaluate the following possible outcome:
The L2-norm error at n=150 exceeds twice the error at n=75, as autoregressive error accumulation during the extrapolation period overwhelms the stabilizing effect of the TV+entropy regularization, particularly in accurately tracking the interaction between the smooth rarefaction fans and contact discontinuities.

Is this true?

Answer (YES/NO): NO